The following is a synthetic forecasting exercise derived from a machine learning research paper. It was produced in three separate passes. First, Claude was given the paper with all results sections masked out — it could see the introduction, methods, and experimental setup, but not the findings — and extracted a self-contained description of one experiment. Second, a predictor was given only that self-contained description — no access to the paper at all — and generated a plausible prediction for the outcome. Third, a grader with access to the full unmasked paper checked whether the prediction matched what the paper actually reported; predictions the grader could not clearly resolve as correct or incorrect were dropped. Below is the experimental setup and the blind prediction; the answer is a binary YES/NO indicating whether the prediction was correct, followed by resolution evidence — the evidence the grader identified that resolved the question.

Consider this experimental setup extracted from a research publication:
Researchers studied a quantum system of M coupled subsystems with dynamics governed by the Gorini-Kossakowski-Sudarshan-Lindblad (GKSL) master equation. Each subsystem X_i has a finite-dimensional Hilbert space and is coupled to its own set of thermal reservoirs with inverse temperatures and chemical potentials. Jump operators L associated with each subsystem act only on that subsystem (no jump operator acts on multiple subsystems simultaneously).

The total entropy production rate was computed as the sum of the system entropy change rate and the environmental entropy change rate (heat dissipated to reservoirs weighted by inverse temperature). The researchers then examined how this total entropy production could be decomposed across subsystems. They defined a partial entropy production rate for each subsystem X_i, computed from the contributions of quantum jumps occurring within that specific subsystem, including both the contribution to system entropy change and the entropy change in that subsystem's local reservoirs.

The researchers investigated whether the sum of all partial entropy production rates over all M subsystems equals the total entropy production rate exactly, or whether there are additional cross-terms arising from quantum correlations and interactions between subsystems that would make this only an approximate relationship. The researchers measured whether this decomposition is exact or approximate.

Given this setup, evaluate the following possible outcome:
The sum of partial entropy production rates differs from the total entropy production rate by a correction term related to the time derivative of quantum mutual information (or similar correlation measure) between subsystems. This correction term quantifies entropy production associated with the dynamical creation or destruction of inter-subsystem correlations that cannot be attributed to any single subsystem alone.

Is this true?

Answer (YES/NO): NO